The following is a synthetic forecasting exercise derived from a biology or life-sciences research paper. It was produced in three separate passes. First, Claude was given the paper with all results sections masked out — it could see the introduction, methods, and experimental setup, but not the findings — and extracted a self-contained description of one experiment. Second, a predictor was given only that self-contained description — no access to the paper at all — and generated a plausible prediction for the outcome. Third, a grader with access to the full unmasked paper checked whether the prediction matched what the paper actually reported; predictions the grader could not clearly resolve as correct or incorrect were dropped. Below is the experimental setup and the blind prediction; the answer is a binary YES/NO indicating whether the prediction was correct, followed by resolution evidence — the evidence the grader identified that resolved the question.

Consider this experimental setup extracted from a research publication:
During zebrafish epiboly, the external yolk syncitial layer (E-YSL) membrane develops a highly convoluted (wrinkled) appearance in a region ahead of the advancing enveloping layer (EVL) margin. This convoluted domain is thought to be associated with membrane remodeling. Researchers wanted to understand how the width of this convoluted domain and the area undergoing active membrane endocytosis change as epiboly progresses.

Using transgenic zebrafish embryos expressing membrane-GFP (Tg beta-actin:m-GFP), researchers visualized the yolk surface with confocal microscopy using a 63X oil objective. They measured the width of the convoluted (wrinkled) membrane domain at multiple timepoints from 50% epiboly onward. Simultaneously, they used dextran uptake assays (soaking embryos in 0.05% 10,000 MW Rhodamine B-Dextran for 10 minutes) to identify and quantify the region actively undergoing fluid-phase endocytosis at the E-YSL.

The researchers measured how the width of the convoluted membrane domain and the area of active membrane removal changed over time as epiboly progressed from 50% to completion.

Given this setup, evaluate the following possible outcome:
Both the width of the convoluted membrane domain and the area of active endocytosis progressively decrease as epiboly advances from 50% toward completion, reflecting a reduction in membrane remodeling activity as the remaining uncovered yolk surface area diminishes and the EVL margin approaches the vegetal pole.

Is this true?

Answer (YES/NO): YES